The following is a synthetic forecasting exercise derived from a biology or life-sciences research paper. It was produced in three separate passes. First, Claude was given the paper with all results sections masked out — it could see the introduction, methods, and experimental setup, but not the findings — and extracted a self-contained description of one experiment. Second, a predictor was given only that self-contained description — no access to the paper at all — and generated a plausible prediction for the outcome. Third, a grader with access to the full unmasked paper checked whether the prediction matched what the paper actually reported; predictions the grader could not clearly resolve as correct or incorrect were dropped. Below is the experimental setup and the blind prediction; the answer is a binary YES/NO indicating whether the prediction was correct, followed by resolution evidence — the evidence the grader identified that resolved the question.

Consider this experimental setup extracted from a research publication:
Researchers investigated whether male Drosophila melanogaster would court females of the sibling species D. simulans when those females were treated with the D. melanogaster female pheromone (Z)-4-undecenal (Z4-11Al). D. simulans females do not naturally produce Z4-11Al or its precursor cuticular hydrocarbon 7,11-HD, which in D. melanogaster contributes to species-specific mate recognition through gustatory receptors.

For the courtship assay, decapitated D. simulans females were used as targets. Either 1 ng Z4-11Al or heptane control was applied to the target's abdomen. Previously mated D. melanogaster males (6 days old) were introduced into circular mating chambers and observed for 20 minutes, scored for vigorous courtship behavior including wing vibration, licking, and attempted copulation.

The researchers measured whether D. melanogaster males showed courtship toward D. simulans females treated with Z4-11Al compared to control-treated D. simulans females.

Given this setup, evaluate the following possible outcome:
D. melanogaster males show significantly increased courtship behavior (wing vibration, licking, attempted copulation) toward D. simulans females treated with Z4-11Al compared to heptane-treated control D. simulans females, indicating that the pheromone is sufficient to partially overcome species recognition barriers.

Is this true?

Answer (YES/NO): YES